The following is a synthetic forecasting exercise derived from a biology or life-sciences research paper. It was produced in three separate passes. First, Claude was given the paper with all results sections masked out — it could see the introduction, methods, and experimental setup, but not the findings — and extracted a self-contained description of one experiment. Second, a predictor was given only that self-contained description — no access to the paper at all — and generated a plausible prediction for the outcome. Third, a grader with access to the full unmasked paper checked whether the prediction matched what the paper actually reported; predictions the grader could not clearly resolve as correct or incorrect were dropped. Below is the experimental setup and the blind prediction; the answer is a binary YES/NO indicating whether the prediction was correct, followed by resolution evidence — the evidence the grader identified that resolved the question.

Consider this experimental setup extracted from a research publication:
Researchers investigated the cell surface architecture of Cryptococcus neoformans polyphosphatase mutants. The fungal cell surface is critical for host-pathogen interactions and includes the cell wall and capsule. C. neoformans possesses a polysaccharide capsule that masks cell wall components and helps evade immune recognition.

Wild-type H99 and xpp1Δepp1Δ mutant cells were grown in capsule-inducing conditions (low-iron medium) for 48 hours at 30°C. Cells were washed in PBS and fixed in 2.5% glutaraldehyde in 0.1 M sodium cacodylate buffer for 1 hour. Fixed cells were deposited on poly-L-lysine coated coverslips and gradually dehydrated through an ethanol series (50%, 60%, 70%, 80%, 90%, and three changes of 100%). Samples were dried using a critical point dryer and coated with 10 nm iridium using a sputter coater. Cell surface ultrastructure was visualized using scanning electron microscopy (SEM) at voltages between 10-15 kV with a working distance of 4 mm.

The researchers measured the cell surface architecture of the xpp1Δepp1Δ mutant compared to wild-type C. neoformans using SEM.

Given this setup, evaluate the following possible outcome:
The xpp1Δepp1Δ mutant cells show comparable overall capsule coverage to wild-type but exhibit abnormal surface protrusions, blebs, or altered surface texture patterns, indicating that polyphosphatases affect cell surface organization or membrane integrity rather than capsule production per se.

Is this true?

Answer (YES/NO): NO